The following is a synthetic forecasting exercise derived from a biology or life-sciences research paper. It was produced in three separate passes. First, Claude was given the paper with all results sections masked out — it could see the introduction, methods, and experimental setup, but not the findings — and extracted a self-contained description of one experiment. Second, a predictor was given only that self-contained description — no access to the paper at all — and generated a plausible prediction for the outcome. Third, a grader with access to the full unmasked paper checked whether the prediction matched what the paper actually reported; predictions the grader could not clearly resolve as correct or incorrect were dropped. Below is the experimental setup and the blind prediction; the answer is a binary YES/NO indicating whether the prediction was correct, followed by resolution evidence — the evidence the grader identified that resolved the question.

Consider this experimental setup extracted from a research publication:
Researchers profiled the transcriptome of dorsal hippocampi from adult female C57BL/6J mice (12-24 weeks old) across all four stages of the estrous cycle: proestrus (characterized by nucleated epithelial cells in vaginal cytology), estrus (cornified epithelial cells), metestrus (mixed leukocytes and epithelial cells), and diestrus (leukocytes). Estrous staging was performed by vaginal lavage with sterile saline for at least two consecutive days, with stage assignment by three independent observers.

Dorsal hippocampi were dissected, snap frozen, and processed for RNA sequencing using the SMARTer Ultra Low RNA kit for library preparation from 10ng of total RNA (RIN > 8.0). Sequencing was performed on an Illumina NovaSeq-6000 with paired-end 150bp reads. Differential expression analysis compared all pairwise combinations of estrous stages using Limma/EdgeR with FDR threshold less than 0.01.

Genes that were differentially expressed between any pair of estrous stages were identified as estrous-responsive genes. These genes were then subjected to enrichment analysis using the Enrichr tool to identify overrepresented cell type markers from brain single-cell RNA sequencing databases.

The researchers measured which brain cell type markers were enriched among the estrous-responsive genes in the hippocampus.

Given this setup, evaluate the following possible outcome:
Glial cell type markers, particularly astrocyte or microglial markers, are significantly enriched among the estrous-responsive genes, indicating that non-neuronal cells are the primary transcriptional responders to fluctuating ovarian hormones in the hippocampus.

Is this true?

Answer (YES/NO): NO